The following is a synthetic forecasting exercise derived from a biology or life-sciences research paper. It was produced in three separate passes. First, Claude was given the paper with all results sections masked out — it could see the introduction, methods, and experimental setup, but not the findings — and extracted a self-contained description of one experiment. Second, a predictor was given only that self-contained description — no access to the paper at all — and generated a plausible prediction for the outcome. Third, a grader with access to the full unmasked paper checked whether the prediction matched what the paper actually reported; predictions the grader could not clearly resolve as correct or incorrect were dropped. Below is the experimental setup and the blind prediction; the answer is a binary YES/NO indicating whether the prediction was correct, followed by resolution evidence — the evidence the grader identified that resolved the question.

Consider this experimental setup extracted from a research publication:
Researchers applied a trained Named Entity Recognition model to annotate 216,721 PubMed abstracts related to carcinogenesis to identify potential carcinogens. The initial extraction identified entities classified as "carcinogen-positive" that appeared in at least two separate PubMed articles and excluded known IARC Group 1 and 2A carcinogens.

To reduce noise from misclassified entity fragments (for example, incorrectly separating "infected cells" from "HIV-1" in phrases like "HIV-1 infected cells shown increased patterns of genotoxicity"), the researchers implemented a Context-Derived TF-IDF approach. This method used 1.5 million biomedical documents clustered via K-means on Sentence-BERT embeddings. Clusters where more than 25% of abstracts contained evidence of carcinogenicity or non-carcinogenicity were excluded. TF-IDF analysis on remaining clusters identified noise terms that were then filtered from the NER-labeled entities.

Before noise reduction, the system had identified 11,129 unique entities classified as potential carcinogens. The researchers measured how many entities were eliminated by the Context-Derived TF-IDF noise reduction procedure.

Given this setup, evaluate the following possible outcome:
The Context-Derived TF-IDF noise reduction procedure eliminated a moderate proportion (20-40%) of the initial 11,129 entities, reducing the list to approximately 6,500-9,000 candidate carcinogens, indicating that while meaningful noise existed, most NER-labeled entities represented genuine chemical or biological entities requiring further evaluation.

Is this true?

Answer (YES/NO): NO